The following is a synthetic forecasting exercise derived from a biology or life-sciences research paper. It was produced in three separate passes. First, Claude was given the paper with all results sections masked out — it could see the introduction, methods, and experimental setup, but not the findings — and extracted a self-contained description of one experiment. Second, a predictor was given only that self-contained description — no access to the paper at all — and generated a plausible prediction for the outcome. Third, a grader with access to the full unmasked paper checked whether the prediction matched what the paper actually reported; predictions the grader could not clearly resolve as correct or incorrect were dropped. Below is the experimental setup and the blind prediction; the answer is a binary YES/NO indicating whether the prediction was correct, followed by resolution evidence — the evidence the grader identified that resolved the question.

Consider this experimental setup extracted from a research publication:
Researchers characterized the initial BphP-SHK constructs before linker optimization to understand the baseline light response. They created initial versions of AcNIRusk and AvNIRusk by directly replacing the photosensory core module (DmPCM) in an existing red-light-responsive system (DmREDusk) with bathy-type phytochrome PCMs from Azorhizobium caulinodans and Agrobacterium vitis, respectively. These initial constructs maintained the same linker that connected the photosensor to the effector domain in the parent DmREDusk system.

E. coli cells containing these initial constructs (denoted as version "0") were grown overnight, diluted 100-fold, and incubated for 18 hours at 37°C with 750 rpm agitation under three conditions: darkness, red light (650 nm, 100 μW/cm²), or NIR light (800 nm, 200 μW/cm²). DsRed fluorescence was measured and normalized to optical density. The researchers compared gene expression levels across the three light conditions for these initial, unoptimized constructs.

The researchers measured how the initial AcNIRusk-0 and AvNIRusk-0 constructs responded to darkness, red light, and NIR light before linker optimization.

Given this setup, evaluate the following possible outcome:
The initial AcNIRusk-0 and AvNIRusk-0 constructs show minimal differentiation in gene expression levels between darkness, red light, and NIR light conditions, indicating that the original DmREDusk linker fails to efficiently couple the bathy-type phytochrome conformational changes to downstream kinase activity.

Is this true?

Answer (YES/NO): YES